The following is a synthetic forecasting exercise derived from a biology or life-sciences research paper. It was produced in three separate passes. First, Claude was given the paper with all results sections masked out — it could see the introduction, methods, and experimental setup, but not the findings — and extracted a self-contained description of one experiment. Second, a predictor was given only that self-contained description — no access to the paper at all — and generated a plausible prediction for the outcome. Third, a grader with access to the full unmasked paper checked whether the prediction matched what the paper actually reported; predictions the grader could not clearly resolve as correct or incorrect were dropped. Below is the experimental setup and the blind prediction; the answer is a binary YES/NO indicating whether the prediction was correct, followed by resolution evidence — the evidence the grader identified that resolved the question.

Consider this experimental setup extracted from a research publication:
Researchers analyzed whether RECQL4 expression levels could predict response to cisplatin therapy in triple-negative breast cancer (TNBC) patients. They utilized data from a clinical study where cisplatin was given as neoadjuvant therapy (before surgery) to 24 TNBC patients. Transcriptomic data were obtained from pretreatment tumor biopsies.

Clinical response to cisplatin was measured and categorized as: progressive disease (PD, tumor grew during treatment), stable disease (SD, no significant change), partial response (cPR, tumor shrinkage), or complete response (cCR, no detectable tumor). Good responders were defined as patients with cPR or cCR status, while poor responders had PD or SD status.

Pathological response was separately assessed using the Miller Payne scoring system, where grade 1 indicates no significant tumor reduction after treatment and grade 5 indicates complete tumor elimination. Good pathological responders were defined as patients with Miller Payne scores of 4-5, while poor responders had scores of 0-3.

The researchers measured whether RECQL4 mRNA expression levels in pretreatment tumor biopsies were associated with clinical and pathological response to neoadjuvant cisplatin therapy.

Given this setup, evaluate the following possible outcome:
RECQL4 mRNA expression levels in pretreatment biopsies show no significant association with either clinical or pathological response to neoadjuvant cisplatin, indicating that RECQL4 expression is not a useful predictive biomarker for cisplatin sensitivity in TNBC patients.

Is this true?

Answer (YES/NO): NO